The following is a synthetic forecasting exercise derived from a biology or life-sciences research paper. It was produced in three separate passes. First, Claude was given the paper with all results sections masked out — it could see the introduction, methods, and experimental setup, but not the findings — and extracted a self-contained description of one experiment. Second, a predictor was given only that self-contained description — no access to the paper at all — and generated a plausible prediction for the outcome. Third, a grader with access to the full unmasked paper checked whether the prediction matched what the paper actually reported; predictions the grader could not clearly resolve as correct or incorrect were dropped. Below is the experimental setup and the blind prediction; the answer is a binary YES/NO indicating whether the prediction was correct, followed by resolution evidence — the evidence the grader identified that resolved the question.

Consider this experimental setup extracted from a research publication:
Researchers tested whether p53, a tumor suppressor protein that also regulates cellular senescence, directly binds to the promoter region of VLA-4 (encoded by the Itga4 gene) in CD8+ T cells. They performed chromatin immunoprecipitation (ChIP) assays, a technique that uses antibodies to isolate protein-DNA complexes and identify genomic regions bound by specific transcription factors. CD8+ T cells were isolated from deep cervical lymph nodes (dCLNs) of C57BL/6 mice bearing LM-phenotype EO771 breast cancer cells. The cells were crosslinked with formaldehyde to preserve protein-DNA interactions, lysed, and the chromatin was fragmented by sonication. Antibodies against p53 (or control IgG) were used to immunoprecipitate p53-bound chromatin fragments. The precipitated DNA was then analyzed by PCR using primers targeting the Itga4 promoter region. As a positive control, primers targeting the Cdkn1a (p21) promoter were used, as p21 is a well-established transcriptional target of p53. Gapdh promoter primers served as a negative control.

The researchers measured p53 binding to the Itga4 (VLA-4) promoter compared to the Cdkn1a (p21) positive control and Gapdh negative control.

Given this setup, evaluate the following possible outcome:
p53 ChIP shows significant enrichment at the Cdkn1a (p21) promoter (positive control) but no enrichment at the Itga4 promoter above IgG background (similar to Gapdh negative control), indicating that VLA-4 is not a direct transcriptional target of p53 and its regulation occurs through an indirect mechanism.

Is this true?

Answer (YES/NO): NO